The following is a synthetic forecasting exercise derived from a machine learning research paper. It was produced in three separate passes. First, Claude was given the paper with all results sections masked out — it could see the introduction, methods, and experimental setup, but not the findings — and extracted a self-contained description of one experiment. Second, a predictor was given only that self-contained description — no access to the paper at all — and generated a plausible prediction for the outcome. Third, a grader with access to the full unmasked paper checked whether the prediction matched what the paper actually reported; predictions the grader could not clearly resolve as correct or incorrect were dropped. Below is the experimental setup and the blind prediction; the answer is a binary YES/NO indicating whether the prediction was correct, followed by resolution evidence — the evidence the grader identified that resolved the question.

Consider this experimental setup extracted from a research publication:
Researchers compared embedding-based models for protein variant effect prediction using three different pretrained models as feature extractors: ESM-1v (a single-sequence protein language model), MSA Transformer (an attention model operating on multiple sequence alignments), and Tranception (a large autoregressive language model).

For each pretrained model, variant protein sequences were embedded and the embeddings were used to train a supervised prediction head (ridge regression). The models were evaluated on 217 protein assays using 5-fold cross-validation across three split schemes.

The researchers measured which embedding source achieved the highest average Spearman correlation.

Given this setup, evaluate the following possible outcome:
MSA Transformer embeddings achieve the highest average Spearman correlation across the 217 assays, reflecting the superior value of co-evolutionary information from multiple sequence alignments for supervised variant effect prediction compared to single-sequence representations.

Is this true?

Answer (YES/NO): NO